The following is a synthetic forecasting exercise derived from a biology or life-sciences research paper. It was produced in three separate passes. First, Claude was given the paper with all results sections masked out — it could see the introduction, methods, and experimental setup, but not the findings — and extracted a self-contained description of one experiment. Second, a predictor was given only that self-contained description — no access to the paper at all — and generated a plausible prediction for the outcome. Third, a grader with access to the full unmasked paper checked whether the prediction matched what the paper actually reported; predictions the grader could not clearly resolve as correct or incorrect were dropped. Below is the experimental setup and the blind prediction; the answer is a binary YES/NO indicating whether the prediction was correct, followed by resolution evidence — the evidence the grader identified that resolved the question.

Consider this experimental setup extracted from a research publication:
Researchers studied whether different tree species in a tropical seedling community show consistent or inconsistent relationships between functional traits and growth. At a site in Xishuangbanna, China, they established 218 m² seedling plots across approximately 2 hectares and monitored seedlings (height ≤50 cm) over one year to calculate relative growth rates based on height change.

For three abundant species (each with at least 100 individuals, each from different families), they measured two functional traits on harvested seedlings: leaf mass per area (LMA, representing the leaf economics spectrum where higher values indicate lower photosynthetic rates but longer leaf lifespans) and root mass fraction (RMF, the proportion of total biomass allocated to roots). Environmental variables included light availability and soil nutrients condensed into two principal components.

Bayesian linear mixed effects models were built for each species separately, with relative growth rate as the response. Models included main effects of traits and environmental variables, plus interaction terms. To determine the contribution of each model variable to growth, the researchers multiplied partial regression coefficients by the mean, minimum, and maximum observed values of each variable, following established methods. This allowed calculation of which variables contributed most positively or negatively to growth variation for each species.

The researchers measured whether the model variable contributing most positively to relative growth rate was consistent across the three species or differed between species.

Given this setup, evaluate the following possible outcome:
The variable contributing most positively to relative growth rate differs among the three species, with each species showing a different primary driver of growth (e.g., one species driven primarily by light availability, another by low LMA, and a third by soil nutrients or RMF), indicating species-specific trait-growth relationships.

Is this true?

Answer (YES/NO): NO